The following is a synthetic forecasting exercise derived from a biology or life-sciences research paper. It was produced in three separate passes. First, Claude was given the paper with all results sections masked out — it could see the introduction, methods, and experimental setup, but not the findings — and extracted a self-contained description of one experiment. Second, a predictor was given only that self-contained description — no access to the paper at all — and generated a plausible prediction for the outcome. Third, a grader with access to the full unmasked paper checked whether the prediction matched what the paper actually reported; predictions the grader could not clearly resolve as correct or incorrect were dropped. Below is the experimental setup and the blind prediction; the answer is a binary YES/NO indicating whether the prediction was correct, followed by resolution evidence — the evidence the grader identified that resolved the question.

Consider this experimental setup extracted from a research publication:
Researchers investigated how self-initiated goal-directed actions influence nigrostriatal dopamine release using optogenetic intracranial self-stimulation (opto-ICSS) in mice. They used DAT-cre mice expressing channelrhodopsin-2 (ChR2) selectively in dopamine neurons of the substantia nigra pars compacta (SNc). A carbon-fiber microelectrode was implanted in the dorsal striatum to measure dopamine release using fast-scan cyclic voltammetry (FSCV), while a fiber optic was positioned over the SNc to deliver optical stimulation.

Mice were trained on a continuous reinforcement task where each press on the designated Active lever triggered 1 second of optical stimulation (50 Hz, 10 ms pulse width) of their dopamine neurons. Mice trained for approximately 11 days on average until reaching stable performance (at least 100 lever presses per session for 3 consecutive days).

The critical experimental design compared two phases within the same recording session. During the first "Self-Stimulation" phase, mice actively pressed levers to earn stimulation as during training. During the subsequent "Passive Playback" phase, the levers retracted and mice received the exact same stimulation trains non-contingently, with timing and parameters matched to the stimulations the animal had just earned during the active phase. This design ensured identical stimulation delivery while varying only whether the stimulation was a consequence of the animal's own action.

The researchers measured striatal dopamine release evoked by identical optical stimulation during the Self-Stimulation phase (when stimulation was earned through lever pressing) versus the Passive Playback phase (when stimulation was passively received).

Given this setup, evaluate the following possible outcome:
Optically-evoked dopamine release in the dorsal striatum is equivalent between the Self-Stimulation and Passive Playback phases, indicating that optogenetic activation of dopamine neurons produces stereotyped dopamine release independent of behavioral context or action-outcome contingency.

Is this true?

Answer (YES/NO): NO